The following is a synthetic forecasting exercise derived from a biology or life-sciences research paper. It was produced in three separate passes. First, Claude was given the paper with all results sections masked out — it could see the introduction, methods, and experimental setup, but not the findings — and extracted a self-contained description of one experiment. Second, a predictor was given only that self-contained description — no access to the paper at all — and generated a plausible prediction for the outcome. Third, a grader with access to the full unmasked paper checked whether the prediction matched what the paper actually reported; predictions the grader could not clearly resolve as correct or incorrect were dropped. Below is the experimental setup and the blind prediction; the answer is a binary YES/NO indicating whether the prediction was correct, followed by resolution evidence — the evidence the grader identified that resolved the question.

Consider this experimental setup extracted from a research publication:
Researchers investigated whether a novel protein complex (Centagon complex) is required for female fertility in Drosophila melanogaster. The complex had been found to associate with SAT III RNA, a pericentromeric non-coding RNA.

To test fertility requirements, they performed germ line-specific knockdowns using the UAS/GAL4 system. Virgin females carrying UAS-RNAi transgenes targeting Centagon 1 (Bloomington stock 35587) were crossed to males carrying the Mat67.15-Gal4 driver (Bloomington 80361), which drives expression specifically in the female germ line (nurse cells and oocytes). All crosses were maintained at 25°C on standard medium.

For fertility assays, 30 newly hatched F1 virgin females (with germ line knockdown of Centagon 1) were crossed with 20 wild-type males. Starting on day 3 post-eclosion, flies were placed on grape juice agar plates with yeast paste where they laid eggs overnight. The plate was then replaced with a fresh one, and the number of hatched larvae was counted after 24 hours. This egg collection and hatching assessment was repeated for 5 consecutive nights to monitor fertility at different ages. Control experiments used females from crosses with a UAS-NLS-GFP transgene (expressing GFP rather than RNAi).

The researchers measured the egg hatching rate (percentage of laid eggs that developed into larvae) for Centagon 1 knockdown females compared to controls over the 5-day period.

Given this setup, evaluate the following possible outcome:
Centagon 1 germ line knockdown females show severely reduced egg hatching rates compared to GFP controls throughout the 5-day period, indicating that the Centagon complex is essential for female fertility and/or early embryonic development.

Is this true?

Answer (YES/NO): YES